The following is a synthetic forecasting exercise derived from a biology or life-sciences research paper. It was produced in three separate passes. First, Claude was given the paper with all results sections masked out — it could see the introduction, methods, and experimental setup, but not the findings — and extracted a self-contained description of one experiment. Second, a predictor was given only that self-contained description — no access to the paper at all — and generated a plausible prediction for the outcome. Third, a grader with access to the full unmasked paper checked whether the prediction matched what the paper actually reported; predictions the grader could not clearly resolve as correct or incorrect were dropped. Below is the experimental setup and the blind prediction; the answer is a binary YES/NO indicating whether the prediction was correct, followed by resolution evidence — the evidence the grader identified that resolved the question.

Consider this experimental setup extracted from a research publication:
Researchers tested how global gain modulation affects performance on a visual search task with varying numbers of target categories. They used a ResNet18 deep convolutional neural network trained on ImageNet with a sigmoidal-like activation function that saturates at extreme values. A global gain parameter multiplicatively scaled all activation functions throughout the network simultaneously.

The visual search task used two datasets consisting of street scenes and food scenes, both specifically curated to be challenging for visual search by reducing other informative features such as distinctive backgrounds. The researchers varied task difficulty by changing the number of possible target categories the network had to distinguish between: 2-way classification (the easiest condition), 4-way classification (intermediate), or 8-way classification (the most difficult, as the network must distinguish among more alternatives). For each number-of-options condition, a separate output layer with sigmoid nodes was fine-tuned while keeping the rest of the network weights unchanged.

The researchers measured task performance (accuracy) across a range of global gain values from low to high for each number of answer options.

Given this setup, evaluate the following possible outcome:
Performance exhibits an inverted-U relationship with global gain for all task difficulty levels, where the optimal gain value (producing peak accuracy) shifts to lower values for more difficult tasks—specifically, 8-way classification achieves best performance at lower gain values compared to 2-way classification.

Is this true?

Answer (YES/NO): NO